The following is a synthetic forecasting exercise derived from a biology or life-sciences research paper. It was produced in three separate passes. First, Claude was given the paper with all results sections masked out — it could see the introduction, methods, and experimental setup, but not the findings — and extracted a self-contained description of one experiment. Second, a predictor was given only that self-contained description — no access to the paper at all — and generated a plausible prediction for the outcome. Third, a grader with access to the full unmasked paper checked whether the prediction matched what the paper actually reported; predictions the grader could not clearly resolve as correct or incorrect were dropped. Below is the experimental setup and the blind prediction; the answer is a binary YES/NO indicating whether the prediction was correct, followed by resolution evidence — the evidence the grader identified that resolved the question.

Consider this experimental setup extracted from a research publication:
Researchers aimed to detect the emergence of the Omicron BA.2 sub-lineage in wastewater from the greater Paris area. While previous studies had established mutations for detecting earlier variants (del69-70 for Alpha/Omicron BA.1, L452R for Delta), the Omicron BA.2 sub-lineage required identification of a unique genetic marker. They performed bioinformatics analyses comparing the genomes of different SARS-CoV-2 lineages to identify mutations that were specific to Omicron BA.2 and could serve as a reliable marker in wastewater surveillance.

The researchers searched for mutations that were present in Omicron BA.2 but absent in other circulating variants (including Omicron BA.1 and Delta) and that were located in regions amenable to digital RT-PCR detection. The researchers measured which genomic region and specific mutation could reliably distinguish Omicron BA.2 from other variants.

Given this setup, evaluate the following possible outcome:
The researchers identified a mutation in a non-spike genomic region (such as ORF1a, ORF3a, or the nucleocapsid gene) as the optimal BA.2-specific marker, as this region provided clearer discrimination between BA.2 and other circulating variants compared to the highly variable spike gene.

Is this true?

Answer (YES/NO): YES